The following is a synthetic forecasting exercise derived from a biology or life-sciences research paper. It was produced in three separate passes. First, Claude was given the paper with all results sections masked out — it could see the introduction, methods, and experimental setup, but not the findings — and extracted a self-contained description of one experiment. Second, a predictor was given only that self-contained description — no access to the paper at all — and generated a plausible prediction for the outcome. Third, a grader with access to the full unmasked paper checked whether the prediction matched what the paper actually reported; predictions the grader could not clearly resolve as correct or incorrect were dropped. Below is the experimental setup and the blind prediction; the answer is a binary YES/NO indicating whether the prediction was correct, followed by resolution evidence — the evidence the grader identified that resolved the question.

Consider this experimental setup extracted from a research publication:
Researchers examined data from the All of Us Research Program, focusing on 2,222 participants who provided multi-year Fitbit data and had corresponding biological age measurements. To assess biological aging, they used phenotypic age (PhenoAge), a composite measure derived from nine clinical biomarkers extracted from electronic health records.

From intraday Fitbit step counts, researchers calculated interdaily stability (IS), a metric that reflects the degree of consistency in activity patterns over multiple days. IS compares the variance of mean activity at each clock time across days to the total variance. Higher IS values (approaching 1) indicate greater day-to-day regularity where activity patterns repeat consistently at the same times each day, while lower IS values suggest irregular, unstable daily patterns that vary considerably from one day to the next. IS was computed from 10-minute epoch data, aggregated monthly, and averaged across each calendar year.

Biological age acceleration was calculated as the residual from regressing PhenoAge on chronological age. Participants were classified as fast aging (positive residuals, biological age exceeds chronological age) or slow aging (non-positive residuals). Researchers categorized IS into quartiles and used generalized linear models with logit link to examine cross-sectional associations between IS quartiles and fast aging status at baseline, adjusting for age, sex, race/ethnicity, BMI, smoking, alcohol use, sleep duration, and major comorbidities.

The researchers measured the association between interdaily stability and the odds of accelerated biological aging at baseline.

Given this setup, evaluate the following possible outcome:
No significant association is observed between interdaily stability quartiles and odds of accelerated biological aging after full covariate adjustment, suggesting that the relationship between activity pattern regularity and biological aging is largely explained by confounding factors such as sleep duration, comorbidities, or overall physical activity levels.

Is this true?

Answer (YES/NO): NO